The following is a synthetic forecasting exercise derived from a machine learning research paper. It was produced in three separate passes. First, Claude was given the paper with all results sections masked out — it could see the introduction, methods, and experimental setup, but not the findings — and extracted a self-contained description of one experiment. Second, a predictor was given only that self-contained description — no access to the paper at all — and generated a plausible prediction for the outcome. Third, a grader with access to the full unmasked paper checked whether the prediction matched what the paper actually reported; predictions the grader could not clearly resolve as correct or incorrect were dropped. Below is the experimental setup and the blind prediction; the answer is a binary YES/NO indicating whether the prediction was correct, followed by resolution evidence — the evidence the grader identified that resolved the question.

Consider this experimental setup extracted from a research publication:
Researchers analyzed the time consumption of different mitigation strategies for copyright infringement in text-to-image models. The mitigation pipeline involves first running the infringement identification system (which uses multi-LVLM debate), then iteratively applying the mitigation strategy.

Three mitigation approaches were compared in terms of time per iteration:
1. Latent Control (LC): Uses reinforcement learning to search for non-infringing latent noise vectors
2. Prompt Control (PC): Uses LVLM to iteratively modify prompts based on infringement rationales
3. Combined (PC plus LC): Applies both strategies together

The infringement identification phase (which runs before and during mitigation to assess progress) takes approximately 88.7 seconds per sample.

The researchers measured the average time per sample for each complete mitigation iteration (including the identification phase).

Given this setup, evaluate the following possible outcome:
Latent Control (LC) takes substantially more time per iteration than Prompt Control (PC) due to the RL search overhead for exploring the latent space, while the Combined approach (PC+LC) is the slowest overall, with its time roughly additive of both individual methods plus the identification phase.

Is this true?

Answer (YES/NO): NO